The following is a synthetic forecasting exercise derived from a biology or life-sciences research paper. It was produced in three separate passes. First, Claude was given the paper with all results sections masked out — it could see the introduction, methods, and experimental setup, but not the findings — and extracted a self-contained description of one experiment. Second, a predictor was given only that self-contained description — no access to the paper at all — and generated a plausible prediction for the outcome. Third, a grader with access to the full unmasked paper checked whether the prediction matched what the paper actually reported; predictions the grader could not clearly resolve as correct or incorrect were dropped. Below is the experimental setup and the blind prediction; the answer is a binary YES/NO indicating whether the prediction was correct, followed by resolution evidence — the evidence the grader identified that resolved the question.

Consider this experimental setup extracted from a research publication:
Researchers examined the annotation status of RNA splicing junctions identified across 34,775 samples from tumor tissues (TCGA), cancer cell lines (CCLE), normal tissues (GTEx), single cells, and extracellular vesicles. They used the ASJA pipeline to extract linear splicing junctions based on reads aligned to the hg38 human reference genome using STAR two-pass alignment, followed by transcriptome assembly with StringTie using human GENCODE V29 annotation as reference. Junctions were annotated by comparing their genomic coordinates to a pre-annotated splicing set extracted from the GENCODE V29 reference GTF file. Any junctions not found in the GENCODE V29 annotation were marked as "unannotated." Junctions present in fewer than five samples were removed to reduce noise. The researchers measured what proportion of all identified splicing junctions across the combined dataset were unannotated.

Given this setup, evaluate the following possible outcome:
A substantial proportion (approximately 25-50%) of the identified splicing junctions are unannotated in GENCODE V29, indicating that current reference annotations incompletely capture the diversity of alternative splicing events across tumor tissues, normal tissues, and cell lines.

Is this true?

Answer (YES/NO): YES